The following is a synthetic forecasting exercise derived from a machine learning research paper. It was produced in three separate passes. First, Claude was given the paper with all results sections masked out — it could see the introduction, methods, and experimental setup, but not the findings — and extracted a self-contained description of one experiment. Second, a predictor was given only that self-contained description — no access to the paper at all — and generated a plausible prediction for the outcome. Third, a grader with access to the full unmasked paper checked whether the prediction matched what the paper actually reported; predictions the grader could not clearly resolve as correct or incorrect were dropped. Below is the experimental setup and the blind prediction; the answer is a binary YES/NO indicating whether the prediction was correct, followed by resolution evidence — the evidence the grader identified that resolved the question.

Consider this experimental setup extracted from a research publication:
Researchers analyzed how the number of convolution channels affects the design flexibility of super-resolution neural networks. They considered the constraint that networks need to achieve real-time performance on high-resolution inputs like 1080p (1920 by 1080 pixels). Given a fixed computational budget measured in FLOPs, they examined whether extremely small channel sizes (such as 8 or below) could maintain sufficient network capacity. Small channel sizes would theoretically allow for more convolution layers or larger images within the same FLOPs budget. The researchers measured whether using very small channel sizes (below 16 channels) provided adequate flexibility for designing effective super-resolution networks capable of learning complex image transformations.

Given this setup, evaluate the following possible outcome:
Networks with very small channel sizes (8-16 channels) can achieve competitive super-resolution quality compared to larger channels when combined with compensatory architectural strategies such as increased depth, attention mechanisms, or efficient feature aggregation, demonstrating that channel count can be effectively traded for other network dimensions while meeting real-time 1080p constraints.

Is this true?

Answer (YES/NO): NO